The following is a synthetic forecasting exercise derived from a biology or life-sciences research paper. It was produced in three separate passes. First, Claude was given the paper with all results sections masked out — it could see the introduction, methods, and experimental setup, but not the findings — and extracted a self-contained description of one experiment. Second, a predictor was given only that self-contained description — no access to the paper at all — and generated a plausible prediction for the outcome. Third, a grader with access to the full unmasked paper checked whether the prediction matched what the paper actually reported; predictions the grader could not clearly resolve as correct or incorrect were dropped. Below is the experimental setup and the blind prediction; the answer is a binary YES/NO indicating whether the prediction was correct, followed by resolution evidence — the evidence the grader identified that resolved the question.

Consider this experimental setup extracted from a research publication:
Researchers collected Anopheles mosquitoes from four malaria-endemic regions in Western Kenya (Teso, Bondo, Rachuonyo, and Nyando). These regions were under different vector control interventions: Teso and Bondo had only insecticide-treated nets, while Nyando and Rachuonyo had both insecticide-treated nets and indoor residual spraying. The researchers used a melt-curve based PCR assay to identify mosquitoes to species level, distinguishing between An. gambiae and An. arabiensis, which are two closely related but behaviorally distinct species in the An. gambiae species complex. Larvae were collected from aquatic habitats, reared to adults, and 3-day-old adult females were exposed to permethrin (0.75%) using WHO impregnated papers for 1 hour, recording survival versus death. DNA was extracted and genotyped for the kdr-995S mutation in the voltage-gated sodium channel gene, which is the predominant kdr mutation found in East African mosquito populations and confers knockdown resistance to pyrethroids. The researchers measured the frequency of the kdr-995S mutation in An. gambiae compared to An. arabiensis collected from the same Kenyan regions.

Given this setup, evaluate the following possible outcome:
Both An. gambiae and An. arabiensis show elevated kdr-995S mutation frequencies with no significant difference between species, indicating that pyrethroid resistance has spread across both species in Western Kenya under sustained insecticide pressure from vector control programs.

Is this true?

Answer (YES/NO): NO